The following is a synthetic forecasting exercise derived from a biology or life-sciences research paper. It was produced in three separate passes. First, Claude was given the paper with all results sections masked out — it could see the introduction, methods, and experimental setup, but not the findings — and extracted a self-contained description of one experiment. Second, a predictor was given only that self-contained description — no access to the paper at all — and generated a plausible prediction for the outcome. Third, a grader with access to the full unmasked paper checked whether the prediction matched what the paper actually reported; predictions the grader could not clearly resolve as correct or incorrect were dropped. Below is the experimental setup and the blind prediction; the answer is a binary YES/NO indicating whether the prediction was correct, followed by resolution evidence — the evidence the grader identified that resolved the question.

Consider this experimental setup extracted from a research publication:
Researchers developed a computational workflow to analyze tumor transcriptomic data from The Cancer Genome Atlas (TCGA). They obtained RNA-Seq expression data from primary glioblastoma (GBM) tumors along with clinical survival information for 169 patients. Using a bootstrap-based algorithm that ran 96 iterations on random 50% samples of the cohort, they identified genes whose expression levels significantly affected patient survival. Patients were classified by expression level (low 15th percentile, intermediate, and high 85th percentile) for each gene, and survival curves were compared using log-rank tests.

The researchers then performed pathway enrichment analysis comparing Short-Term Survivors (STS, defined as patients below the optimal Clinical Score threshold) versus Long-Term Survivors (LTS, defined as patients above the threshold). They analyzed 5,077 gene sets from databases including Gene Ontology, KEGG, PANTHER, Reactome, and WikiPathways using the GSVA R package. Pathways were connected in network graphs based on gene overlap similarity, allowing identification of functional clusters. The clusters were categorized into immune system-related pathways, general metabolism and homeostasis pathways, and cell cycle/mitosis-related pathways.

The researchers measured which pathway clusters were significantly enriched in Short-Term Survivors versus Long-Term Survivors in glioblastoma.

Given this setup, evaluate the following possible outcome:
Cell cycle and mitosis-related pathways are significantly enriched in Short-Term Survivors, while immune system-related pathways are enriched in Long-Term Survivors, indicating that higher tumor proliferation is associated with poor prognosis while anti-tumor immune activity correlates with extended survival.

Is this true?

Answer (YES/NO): NO